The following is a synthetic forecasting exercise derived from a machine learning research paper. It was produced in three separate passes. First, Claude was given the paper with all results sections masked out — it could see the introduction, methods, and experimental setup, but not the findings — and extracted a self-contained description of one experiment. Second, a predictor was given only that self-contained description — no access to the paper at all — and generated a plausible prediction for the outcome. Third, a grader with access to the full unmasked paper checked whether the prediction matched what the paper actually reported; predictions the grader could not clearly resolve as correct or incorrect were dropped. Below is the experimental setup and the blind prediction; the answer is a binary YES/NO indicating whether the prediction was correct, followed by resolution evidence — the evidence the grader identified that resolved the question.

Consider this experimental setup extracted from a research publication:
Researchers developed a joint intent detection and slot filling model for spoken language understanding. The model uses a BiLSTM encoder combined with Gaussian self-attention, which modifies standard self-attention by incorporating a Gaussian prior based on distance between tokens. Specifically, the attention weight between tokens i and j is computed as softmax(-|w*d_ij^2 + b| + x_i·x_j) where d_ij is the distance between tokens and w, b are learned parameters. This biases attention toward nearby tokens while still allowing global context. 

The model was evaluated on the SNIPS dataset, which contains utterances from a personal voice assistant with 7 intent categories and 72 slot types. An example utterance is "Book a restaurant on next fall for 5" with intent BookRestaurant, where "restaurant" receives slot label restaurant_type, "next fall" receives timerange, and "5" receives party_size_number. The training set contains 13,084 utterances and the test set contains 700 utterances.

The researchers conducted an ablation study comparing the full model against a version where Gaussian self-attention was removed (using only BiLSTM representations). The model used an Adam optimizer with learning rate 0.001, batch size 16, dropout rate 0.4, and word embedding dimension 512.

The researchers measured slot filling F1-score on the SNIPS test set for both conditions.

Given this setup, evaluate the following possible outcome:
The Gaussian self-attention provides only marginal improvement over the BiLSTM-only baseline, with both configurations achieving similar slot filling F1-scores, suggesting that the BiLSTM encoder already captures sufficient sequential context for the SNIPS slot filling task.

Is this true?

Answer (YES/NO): NO